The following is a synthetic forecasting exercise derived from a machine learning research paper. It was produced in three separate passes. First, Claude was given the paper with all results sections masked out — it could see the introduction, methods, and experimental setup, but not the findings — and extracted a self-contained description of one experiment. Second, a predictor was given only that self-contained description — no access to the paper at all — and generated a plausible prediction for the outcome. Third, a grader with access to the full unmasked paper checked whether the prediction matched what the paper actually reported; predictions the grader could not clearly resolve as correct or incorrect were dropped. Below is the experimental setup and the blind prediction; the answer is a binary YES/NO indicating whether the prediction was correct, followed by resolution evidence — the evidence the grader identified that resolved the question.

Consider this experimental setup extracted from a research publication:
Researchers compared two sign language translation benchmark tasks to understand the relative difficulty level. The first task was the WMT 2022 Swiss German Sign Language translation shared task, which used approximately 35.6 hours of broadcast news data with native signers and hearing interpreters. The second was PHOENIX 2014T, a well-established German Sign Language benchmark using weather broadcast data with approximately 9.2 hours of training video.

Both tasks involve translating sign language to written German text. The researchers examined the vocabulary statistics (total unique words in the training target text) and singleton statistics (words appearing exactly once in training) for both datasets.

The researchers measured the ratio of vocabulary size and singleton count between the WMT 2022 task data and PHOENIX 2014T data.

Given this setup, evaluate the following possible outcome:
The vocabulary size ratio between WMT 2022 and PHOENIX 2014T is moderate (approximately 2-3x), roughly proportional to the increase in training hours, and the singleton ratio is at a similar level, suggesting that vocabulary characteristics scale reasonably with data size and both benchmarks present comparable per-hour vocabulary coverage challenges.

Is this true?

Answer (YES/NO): NO